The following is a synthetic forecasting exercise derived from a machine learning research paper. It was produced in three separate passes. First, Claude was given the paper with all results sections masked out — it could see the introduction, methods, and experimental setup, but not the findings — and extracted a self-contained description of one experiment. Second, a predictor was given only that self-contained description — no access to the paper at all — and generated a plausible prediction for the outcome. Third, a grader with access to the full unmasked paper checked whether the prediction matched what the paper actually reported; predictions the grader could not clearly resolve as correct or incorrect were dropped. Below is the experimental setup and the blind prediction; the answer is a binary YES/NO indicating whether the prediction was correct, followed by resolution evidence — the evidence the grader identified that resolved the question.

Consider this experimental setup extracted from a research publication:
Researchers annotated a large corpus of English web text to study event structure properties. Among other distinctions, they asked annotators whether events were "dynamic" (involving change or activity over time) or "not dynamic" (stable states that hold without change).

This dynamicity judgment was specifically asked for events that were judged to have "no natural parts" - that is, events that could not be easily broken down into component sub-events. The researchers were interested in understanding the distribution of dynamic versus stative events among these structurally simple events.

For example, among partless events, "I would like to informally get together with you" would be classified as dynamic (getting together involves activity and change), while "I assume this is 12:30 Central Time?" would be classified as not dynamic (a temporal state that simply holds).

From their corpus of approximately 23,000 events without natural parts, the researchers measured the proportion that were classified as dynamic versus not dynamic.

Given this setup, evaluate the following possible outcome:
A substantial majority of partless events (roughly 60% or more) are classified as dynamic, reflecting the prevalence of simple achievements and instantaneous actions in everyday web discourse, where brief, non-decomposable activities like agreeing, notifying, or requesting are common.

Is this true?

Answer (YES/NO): YES